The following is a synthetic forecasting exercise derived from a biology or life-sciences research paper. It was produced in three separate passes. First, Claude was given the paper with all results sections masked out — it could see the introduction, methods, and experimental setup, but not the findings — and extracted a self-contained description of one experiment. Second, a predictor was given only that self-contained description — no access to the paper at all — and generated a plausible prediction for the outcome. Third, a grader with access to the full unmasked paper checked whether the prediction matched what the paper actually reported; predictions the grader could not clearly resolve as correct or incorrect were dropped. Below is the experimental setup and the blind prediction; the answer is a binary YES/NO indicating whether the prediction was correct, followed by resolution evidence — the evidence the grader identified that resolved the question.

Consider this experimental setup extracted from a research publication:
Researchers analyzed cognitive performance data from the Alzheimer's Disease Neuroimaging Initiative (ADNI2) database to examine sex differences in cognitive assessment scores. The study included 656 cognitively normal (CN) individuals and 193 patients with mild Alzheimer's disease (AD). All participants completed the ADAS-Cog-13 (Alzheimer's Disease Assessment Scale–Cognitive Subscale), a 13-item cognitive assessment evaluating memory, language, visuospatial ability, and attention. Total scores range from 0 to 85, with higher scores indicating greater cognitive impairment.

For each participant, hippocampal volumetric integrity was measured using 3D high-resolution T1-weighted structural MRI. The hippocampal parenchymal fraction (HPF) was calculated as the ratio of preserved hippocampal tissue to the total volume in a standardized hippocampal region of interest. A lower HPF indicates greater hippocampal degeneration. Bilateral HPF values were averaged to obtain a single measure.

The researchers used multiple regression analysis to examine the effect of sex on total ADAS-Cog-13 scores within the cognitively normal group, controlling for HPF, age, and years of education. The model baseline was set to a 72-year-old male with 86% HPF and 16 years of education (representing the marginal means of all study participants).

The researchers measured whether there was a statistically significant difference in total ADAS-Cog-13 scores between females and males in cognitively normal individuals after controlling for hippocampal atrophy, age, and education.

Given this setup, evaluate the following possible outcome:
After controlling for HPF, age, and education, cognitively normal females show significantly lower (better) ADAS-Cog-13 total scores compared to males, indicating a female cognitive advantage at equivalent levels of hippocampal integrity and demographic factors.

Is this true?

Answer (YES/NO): YES